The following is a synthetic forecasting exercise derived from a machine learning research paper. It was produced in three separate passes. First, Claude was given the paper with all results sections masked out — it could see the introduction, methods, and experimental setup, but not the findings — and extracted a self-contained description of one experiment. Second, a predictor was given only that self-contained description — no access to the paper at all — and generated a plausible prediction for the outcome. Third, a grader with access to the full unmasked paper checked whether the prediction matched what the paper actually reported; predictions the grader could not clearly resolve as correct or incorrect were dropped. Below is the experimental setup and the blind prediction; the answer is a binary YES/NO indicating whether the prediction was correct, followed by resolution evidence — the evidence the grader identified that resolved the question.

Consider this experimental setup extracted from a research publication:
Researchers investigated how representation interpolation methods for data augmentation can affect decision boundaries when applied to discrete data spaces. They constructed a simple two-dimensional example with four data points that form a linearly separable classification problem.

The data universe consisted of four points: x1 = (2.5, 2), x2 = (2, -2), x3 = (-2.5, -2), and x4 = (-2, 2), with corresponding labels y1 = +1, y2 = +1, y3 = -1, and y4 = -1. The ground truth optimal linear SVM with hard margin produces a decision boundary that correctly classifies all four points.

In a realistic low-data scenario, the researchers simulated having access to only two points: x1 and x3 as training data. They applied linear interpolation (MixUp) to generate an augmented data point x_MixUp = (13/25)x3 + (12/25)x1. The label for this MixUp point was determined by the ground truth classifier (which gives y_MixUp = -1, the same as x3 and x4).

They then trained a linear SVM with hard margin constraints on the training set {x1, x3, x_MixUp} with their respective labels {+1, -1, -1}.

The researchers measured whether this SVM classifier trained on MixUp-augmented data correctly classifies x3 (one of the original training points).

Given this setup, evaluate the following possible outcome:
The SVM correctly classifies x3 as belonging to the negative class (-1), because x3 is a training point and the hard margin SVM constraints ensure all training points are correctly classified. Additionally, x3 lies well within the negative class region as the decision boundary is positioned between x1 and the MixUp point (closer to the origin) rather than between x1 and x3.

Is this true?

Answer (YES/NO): NO